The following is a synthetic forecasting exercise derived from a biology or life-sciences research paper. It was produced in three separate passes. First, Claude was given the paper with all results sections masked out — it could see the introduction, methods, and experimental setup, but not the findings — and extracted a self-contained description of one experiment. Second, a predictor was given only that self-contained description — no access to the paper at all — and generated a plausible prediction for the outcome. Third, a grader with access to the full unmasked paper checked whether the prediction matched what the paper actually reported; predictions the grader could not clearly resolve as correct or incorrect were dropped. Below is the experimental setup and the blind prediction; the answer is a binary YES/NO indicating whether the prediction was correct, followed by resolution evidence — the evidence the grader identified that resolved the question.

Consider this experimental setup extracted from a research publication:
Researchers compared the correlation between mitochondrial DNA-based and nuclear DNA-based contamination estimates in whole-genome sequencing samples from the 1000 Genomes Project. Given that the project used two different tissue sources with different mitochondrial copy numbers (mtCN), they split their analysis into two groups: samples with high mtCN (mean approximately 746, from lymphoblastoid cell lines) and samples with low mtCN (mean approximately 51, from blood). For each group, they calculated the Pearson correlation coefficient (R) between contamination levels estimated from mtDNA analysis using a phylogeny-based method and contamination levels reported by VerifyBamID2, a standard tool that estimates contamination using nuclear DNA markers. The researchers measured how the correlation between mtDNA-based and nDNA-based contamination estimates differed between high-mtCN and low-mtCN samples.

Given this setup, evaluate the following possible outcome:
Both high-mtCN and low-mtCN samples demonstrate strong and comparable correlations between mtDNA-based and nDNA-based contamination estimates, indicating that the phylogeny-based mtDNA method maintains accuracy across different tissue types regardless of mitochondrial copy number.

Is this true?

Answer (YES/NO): NO